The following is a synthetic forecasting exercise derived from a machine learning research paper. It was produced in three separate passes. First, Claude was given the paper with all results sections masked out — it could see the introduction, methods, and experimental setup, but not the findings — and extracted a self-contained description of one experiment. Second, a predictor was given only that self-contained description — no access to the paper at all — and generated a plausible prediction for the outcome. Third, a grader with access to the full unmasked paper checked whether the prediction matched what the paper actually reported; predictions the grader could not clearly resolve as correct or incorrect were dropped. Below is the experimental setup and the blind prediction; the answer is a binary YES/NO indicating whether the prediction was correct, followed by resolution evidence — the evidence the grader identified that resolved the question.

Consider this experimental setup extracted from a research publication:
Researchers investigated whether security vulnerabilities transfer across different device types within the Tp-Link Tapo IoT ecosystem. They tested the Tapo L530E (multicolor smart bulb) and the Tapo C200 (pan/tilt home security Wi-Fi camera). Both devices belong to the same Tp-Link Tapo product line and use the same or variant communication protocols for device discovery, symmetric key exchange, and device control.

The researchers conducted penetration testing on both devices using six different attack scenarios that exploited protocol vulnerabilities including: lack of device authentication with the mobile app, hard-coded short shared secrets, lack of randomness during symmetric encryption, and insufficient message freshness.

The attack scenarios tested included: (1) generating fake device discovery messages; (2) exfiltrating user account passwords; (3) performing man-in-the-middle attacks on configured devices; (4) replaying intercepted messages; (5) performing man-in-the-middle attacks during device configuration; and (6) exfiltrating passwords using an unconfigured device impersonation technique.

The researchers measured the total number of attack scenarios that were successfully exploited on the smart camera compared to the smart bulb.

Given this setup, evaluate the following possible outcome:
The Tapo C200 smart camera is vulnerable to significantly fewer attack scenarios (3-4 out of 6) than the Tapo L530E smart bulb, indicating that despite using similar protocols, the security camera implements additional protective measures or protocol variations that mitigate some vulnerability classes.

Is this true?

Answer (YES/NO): NO